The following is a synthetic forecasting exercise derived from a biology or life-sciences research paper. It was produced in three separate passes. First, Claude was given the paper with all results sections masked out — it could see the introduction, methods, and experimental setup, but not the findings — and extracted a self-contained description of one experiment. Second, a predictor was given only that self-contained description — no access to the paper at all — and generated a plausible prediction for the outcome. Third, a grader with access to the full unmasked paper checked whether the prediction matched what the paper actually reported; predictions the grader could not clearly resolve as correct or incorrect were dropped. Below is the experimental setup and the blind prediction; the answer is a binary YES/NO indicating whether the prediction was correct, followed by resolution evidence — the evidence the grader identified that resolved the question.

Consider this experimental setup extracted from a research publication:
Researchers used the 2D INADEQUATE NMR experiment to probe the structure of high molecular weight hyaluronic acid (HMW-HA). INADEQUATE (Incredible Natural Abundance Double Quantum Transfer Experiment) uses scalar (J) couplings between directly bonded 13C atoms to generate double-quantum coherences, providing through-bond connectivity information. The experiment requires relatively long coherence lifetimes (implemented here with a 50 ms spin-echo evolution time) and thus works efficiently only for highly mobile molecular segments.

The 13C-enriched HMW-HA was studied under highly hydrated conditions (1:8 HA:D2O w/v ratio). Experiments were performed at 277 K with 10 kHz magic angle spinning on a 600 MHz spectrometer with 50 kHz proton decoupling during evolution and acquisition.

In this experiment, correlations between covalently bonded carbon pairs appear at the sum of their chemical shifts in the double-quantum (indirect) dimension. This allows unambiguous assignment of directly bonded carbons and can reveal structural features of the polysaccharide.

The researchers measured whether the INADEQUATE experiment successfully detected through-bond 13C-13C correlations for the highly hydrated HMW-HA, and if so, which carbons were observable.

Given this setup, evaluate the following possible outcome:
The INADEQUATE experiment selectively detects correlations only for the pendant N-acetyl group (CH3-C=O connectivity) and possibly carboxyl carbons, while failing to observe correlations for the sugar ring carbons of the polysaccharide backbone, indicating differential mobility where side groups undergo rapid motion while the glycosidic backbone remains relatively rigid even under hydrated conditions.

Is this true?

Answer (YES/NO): NO